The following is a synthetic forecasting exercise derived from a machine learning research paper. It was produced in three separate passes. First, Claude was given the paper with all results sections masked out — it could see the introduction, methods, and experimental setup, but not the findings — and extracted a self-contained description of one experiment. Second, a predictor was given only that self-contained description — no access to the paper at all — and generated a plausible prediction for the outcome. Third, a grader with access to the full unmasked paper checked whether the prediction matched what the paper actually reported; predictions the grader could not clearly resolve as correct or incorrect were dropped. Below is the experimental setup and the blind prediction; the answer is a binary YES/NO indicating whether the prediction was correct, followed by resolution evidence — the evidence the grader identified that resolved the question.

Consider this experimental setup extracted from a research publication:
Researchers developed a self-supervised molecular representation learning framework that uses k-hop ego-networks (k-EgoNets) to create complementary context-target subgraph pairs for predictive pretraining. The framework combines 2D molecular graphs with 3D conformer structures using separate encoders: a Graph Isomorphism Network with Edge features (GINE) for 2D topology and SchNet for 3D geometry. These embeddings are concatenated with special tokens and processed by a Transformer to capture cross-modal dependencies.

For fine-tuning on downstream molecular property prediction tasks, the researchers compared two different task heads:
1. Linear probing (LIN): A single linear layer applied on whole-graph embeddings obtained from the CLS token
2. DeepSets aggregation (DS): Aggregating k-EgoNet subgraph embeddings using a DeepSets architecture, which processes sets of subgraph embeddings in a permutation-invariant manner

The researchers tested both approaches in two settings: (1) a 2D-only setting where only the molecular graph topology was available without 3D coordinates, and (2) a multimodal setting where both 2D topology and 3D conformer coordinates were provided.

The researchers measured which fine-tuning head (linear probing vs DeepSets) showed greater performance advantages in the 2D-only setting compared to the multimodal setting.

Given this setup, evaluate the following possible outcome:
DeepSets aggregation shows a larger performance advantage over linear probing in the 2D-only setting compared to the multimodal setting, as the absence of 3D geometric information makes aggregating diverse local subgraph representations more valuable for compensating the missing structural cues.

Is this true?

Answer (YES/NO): YES